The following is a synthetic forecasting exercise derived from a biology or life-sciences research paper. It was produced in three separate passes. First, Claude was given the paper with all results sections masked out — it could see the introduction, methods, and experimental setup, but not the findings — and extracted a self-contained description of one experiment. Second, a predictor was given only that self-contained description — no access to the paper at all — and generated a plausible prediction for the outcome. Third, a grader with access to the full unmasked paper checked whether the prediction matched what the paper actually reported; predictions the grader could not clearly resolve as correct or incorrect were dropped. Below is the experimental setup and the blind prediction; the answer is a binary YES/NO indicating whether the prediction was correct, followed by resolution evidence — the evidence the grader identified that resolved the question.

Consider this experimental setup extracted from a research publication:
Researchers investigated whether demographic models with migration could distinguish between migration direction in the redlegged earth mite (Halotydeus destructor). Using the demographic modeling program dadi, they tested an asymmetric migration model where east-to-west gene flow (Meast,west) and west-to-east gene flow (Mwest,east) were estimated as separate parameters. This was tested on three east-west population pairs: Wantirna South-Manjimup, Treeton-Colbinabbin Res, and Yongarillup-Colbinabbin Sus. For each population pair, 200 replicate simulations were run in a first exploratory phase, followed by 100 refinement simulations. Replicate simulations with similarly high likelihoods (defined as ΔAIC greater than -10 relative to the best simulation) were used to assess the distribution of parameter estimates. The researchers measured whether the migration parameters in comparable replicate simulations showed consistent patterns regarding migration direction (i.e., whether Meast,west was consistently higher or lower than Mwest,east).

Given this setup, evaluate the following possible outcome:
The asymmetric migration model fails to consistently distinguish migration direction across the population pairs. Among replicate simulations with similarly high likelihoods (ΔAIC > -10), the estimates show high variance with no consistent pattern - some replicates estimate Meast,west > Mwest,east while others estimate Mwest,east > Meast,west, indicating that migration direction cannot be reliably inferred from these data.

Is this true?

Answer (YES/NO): YES